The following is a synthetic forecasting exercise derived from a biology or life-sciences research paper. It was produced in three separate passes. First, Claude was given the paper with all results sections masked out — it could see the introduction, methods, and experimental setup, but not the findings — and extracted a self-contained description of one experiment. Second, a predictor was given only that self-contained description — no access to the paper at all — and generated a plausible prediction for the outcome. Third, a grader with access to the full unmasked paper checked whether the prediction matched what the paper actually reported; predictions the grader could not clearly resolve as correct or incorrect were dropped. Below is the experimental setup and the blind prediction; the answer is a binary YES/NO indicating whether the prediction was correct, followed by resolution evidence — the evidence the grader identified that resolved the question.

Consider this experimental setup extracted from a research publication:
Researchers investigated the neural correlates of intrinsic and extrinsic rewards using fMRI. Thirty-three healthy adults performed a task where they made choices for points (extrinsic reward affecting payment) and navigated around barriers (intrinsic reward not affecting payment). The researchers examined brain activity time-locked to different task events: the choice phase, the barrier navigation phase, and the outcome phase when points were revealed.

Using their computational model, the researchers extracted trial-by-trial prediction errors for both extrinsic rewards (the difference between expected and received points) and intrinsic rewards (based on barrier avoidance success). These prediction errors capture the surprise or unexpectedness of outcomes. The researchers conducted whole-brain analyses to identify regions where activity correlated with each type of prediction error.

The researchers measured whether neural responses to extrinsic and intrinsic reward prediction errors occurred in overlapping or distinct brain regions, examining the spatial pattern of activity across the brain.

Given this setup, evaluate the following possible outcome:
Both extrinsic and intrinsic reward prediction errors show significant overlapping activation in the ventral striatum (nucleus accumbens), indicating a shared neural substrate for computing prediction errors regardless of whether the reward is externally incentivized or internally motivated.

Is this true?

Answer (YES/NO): NO